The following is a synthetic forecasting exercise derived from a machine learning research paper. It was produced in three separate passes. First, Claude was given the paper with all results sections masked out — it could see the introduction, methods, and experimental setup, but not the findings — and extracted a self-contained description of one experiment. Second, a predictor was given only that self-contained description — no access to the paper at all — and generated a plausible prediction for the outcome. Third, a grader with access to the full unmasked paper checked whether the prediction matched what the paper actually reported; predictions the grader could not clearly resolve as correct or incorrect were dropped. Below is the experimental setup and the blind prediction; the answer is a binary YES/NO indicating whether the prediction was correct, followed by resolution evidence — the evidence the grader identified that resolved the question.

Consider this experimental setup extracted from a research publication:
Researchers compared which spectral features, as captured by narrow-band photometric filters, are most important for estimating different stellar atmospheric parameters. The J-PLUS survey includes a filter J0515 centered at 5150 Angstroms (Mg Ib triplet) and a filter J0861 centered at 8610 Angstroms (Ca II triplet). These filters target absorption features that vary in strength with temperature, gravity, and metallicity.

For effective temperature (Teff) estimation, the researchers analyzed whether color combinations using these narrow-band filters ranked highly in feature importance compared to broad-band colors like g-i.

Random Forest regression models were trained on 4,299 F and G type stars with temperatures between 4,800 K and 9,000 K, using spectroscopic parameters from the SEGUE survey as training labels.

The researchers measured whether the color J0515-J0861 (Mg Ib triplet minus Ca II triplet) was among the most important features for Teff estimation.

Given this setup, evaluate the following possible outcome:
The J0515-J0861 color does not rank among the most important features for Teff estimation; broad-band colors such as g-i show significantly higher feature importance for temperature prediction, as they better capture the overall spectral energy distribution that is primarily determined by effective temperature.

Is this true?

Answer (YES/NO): NO